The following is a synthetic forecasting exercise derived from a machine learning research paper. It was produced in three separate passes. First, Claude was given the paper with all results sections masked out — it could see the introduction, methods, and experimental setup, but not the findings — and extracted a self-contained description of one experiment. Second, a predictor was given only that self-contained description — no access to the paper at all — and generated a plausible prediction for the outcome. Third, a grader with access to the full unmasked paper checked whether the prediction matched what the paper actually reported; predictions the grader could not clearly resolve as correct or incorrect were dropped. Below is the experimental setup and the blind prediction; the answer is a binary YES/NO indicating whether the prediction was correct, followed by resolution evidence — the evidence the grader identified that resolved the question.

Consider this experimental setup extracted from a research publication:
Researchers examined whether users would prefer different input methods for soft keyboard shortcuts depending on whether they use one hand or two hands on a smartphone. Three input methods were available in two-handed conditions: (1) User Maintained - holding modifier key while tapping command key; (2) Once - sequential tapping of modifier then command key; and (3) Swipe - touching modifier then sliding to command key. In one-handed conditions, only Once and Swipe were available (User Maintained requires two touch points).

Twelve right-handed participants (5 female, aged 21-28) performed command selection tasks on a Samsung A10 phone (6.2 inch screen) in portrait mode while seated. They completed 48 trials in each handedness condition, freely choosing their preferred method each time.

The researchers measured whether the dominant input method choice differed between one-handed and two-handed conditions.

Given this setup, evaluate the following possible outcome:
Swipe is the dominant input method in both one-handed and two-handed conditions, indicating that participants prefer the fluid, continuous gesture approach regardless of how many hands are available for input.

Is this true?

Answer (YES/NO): NO